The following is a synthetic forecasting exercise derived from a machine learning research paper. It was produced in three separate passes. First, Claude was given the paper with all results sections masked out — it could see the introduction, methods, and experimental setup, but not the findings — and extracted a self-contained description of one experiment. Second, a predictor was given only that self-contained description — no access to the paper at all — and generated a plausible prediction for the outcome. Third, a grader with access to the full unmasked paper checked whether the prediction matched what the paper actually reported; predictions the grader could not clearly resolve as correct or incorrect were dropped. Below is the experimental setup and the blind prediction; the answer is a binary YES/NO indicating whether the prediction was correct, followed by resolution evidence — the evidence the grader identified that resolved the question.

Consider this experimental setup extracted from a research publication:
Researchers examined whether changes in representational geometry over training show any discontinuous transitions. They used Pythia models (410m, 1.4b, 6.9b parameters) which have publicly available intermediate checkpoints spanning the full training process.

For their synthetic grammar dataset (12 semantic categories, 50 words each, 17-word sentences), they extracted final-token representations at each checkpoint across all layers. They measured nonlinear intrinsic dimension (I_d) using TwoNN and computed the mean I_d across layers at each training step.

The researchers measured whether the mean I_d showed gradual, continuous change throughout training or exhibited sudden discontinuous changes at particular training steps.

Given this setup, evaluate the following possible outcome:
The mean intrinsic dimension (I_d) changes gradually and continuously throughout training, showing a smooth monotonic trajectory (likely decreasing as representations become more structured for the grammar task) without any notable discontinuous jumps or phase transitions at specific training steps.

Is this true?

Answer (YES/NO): NO